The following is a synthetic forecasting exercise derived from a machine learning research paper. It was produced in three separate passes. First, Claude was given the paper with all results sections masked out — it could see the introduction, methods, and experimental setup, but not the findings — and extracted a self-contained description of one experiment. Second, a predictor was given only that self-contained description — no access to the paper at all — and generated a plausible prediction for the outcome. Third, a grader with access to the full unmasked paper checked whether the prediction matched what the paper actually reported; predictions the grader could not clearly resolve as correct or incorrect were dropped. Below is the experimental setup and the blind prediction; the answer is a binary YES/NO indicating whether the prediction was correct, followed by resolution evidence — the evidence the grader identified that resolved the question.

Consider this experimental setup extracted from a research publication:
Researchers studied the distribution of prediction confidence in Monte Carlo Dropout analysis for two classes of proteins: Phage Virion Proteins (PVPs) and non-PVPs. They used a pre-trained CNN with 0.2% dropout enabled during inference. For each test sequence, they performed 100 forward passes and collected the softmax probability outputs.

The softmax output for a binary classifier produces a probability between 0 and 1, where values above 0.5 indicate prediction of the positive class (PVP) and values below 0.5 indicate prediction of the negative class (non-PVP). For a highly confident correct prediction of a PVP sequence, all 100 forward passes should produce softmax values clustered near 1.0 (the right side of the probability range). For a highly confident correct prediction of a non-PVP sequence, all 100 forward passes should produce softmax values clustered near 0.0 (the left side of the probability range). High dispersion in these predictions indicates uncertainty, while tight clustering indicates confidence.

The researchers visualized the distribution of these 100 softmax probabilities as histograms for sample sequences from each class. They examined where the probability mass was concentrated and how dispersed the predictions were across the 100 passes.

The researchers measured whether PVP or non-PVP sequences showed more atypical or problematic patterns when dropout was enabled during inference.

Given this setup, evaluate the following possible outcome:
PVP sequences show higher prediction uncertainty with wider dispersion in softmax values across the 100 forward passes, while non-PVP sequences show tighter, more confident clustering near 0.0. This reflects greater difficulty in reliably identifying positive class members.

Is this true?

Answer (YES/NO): YES